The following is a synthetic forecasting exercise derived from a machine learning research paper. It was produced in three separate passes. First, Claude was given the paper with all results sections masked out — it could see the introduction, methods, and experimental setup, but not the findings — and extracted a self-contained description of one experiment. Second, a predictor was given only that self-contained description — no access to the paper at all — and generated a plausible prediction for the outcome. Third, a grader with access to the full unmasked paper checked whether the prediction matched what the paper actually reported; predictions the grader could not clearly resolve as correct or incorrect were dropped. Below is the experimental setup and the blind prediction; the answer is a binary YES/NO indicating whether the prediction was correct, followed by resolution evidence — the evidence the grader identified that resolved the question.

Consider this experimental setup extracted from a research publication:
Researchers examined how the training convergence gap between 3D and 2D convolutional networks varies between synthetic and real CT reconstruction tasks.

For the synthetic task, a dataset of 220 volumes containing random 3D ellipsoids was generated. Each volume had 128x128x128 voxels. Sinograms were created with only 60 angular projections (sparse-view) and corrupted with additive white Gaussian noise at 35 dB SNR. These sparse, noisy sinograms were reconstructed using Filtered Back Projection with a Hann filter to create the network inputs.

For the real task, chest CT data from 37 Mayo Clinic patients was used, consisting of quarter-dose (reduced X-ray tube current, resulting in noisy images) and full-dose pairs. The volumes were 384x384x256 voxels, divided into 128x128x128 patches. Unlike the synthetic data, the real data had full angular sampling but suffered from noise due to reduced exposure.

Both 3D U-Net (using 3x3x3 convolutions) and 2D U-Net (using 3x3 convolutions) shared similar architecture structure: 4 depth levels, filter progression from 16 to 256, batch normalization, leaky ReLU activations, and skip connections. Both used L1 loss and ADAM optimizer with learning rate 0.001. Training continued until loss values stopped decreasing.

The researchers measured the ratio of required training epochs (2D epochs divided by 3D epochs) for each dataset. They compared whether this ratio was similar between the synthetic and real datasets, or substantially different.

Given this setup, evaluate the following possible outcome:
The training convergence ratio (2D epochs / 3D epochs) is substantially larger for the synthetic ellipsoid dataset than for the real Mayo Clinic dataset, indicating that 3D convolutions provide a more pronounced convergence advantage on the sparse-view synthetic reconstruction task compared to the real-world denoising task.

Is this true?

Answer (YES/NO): NO